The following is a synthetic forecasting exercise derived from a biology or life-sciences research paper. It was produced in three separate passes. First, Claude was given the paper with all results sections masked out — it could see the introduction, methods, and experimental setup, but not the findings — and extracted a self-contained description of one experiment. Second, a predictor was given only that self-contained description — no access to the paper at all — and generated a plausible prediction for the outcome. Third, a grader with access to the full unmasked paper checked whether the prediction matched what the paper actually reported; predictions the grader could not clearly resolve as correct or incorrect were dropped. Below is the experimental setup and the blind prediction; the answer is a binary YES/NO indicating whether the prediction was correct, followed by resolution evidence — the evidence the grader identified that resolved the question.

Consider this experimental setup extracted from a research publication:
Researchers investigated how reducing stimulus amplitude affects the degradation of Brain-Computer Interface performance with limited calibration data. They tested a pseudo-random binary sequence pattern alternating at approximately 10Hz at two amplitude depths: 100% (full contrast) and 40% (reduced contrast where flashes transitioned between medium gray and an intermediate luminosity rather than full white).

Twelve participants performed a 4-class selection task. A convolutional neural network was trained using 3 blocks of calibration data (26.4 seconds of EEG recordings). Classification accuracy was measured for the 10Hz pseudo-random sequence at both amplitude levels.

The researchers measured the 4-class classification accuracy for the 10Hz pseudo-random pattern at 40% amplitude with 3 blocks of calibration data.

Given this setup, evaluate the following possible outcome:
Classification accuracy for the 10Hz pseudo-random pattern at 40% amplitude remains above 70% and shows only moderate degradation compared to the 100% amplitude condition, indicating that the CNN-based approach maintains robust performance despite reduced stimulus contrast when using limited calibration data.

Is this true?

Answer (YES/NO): NO